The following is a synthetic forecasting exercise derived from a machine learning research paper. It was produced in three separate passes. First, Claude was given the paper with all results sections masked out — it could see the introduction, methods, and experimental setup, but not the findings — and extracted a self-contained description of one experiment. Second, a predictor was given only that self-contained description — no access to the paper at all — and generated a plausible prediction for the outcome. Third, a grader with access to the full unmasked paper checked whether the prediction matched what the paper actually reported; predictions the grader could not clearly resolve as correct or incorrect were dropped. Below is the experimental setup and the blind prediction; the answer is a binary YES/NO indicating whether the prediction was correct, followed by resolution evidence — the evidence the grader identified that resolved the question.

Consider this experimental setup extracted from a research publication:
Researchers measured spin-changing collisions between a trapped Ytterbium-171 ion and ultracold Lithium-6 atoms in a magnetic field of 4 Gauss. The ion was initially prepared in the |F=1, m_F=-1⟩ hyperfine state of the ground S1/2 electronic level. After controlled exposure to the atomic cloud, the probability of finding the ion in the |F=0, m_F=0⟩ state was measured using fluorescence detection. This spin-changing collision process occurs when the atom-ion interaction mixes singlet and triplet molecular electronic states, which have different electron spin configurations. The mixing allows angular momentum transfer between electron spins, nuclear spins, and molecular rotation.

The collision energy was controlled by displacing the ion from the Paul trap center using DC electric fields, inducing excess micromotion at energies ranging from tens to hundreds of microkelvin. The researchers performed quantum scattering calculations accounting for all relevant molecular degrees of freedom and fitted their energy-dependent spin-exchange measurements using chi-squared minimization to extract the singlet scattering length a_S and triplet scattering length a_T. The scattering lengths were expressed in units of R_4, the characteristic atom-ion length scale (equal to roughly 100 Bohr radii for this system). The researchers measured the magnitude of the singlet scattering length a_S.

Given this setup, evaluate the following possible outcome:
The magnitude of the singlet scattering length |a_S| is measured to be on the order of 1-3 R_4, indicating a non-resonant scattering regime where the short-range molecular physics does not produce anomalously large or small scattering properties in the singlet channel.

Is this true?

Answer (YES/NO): YES